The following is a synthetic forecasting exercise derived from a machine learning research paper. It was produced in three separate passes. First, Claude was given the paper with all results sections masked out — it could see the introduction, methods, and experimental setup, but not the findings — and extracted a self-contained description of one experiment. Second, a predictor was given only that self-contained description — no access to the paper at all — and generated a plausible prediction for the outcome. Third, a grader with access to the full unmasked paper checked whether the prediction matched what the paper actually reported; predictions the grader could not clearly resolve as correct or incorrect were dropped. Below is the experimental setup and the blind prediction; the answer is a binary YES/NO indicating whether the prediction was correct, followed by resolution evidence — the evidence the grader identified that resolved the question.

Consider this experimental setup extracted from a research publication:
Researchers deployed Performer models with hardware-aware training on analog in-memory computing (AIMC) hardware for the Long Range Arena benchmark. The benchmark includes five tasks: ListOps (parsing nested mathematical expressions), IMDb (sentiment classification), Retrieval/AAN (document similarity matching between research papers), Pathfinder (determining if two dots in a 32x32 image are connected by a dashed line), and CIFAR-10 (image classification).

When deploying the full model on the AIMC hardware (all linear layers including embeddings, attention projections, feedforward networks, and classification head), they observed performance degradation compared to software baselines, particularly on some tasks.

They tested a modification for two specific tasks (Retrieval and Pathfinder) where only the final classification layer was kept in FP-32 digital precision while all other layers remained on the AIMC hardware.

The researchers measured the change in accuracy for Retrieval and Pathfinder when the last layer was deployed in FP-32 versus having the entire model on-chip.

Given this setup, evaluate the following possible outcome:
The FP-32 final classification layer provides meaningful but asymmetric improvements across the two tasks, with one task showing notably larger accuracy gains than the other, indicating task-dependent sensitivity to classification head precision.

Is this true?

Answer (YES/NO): YES